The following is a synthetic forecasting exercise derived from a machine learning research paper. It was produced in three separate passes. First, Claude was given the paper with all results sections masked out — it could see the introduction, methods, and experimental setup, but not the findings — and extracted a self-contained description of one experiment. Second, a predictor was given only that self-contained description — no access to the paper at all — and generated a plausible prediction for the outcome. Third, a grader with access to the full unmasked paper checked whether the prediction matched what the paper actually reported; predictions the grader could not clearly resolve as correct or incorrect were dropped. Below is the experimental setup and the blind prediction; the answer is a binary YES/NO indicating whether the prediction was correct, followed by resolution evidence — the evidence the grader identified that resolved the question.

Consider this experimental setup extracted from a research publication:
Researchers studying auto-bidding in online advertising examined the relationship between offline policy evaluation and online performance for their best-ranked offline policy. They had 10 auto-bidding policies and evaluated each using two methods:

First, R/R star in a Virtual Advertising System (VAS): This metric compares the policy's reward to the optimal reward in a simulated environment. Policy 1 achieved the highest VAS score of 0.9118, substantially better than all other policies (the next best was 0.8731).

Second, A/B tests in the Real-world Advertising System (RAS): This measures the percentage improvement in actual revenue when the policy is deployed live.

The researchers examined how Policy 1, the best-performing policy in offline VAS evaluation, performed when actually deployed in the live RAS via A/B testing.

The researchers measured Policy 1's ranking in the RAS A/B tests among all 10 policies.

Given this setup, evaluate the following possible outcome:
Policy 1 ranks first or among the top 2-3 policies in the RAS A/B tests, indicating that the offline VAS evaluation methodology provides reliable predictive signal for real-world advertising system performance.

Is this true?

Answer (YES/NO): NO